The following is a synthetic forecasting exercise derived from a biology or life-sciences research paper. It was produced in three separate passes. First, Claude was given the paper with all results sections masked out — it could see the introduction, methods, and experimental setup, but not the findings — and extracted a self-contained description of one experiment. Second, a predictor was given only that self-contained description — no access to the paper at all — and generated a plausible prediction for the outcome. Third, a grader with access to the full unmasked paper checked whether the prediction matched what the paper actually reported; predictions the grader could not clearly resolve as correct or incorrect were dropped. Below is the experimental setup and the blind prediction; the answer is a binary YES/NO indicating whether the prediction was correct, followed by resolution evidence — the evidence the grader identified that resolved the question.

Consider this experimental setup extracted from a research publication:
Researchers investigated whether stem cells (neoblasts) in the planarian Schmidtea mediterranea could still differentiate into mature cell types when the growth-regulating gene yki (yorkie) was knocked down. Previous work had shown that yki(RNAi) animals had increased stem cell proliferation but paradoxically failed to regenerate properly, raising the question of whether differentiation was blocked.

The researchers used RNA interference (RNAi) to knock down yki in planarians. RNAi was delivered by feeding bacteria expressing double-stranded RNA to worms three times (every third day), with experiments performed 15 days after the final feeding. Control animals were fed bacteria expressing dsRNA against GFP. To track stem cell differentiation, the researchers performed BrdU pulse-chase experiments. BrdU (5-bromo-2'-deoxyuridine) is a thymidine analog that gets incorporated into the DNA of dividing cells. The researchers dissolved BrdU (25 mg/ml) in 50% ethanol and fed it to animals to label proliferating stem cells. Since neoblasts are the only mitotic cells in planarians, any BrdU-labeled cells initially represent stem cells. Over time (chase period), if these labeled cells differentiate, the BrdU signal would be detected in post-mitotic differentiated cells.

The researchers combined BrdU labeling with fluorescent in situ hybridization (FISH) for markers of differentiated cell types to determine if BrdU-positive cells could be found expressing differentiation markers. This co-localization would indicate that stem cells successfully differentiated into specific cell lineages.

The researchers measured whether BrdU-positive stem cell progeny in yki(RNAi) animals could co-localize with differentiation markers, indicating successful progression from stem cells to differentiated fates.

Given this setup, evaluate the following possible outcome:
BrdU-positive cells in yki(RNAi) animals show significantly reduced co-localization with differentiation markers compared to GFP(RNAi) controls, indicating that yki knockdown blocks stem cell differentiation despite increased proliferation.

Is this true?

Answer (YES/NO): NO